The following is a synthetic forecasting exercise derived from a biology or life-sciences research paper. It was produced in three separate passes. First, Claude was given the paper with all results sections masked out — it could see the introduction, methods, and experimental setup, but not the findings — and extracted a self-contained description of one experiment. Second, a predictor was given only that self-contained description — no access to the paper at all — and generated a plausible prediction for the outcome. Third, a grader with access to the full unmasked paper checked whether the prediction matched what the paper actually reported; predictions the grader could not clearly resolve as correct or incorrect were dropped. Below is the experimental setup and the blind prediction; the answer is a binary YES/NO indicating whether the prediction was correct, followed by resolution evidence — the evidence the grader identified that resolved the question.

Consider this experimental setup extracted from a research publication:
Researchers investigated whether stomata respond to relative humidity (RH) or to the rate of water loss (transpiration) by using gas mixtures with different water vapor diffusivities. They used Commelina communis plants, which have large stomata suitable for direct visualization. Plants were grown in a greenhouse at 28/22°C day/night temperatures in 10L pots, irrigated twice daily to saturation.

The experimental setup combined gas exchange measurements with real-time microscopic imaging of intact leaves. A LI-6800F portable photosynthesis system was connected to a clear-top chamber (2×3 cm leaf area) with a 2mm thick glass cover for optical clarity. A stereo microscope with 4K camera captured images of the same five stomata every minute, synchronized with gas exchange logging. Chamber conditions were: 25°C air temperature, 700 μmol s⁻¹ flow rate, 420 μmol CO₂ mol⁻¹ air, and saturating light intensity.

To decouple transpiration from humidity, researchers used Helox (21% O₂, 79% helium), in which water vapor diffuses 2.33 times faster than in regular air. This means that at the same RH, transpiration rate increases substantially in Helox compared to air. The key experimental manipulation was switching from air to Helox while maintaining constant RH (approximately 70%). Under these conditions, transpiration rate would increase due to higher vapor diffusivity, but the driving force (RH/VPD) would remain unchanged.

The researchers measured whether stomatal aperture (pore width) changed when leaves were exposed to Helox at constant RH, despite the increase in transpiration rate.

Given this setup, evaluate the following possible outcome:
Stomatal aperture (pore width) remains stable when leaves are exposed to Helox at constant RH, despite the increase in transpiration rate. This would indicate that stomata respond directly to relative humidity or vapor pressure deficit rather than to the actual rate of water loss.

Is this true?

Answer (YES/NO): YES